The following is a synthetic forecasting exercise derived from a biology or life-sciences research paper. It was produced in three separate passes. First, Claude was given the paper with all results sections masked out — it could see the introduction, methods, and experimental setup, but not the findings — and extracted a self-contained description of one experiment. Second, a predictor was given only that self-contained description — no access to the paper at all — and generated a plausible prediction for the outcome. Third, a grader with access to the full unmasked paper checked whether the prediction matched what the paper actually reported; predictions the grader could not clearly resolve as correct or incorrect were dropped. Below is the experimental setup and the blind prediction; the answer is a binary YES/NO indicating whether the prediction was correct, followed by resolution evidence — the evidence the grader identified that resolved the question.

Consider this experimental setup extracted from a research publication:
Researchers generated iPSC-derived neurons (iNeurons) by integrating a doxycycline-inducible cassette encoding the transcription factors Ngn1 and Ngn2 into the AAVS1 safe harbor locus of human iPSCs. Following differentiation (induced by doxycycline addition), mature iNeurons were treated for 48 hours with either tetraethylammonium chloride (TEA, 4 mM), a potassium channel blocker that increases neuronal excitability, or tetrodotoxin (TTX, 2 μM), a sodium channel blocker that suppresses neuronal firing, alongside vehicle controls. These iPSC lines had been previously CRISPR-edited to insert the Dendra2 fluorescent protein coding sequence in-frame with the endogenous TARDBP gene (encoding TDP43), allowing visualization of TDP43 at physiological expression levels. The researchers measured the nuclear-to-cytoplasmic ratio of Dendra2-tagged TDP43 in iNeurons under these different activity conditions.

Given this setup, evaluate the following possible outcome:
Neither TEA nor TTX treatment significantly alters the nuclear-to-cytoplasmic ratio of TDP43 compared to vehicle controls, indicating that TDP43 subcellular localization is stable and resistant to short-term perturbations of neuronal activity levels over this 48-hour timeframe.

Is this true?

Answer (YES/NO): NO